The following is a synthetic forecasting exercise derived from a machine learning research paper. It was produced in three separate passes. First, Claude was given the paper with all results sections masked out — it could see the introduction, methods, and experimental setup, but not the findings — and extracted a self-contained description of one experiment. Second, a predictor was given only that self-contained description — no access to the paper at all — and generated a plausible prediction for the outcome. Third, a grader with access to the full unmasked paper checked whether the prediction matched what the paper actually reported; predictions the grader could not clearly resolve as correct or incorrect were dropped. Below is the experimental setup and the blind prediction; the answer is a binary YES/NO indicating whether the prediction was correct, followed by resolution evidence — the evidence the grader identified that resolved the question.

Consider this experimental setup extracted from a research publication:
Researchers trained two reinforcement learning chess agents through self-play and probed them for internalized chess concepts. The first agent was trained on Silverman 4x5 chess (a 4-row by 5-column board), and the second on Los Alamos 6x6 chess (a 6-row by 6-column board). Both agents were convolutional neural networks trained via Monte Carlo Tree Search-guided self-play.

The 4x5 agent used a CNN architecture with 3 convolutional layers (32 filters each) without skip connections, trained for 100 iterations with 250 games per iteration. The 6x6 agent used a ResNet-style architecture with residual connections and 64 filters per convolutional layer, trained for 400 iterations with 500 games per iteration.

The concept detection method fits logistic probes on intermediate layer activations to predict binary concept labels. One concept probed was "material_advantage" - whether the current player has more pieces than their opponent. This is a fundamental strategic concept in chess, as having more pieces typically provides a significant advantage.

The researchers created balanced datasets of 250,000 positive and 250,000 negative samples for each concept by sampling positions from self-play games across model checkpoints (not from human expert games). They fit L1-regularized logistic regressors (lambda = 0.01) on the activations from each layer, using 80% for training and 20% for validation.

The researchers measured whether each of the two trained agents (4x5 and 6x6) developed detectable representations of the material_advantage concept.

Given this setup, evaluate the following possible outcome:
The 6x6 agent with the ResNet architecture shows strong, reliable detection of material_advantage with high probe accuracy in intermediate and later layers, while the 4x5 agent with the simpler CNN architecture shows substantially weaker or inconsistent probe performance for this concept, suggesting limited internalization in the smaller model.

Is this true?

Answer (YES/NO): NO